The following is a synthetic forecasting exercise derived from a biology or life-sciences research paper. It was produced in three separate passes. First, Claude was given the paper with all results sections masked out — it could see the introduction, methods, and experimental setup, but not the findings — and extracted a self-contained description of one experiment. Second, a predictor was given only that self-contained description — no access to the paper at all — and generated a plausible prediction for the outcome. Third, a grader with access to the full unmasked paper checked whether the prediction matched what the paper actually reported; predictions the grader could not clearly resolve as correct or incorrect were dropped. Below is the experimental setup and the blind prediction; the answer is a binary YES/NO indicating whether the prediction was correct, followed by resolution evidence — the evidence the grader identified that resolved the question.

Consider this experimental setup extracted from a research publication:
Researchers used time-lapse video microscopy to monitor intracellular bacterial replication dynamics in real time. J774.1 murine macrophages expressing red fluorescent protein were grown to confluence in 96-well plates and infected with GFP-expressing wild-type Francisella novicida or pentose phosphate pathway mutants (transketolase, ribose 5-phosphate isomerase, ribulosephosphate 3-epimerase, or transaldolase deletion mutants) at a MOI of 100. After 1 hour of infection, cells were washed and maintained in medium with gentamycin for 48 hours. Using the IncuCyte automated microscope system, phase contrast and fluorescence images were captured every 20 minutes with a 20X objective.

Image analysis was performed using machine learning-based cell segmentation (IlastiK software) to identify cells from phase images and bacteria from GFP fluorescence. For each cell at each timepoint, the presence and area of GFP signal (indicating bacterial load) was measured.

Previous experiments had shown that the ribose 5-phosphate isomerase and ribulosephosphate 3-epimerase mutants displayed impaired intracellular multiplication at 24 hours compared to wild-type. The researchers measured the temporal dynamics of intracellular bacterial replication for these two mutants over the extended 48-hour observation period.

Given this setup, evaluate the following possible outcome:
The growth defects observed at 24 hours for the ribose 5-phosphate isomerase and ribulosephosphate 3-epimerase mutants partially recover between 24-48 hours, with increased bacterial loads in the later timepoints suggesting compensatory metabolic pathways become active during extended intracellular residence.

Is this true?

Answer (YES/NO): YES